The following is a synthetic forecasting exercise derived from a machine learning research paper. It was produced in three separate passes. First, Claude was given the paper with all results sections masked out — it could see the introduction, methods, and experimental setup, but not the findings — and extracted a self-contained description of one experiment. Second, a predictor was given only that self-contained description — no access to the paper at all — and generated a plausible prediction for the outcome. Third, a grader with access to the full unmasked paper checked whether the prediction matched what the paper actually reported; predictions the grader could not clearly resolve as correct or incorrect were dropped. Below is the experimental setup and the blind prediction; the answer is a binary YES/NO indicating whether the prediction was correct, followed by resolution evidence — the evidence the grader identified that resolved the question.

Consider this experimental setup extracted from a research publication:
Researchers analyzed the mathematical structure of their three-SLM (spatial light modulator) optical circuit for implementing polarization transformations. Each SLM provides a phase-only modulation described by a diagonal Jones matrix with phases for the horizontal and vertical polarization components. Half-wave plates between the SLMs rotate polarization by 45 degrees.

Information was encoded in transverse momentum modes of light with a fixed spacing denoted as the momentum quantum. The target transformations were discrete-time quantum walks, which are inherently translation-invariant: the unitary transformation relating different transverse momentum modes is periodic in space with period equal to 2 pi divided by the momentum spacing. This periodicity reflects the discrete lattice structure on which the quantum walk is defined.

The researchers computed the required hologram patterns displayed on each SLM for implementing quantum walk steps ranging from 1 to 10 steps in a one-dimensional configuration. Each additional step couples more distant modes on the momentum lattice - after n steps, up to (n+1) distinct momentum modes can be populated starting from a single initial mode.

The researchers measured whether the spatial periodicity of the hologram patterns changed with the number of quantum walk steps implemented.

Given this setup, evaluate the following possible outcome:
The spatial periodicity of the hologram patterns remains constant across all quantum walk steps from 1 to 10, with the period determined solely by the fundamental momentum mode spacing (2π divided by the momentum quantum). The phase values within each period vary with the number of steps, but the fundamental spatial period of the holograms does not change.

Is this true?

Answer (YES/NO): YES